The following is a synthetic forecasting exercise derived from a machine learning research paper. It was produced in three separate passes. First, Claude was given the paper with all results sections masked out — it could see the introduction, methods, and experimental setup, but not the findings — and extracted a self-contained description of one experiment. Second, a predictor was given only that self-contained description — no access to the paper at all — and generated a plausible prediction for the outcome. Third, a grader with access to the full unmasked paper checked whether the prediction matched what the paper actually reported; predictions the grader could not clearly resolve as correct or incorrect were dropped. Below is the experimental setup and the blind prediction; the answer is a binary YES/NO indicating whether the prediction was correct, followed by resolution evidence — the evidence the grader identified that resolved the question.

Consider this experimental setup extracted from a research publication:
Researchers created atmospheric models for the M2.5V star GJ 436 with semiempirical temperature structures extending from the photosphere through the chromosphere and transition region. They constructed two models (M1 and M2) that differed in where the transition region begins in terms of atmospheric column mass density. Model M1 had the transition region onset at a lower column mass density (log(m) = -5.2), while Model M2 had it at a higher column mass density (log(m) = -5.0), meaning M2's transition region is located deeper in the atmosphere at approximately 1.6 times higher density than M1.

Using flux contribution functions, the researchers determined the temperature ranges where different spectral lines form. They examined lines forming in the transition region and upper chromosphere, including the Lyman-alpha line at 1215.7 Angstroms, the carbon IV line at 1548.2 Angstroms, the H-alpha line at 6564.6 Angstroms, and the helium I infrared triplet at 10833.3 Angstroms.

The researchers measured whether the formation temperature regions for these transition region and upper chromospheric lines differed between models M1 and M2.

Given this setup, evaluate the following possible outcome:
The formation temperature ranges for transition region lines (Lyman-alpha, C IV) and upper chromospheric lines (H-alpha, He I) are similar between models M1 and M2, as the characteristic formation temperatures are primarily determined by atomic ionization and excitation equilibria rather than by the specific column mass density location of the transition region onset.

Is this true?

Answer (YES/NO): YES